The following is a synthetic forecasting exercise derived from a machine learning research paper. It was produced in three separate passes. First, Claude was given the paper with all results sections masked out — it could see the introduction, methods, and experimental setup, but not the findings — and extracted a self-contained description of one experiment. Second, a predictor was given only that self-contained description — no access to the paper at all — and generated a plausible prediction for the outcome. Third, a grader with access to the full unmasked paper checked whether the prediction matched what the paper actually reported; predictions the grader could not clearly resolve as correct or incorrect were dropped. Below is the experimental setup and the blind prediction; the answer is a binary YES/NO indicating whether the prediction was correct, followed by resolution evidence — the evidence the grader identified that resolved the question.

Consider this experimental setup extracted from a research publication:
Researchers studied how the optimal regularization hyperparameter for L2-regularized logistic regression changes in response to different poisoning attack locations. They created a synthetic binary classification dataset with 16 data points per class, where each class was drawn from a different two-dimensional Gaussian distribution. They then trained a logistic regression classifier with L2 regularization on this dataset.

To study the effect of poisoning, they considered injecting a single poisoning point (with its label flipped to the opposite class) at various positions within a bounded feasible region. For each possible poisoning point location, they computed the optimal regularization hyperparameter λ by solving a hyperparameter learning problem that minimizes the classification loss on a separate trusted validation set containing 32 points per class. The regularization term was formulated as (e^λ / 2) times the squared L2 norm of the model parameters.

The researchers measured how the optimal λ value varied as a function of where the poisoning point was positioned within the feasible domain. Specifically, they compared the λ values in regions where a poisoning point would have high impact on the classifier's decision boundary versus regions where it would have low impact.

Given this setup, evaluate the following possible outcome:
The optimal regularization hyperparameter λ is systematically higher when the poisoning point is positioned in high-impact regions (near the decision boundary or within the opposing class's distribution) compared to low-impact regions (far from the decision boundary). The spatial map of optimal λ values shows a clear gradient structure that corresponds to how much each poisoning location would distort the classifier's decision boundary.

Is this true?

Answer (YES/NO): YES